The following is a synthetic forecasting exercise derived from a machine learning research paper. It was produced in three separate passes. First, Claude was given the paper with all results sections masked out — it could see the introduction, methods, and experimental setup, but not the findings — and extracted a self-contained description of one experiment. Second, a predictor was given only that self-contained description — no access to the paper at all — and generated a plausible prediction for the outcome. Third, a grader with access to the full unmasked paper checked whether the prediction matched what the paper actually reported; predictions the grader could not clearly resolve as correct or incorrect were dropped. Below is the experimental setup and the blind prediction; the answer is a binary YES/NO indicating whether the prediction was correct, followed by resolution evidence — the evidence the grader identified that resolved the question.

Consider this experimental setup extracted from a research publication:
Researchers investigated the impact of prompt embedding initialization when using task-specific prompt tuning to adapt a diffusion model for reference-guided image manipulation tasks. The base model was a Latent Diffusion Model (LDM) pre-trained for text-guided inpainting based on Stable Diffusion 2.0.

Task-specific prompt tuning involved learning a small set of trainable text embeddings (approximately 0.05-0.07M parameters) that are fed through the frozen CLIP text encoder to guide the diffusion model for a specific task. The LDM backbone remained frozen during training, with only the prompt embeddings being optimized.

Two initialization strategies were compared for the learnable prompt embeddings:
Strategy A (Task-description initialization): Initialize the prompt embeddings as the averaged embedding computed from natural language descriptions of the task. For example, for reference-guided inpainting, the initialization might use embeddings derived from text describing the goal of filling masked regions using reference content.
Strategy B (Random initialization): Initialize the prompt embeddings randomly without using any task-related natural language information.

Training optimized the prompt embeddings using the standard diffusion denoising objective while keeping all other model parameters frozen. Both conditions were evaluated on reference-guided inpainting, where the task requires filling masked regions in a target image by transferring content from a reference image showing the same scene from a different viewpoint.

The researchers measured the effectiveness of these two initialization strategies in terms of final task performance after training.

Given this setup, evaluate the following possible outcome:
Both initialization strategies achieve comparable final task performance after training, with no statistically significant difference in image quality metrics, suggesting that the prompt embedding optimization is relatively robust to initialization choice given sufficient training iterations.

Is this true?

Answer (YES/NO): NO